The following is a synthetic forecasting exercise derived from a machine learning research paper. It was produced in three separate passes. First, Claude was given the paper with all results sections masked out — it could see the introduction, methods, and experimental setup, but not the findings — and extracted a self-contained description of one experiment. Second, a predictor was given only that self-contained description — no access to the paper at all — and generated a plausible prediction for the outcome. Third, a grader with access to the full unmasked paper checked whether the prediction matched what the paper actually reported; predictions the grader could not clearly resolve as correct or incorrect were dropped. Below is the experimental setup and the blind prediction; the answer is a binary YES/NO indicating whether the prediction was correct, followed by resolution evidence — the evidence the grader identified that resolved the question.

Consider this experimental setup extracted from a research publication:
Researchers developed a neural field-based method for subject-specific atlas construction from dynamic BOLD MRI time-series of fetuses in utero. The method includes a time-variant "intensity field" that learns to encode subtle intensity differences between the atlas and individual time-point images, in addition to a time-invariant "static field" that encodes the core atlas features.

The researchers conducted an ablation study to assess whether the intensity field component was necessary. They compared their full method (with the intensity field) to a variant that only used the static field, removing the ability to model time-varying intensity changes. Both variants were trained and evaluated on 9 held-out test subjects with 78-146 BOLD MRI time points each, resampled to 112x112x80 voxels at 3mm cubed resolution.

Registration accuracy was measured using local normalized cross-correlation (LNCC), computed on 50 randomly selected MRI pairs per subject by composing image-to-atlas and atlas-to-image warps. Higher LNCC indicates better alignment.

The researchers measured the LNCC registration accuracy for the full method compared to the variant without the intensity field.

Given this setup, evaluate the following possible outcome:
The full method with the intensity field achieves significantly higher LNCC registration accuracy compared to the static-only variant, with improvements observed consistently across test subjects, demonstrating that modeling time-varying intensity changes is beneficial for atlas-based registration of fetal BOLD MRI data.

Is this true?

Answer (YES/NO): NO